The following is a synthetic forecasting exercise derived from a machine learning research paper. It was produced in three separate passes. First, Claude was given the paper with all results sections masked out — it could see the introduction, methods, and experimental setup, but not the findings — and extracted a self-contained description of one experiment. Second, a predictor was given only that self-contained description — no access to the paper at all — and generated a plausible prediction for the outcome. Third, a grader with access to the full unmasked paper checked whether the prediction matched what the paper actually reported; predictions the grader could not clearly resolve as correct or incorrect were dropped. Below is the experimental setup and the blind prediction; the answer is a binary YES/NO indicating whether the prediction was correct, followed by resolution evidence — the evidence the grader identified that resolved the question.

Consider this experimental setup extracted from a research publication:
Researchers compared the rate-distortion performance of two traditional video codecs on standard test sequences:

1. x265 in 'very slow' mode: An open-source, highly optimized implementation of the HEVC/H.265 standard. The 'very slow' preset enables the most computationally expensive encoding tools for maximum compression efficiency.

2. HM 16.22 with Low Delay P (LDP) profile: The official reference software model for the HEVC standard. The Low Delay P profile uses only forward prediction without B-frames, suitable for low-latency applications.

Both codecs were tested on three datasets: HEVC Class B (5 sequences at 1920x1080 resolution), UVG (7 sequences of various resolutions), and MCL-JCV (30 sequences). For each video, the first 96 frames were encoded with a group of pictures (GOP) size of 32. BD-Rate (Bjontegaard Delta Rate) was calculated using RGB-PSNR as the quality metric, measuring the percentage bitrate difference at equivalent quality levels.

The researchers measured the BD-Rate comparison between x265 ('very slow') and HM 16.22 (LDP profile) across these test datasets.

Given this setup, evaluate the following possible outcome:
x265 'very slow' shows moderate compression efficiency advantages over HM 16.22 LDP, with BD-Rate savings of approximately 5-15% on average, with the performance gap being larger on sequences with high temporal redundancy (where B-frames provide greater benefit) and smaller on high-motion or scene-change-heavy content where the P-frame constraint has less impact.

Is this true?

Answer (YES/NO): NO